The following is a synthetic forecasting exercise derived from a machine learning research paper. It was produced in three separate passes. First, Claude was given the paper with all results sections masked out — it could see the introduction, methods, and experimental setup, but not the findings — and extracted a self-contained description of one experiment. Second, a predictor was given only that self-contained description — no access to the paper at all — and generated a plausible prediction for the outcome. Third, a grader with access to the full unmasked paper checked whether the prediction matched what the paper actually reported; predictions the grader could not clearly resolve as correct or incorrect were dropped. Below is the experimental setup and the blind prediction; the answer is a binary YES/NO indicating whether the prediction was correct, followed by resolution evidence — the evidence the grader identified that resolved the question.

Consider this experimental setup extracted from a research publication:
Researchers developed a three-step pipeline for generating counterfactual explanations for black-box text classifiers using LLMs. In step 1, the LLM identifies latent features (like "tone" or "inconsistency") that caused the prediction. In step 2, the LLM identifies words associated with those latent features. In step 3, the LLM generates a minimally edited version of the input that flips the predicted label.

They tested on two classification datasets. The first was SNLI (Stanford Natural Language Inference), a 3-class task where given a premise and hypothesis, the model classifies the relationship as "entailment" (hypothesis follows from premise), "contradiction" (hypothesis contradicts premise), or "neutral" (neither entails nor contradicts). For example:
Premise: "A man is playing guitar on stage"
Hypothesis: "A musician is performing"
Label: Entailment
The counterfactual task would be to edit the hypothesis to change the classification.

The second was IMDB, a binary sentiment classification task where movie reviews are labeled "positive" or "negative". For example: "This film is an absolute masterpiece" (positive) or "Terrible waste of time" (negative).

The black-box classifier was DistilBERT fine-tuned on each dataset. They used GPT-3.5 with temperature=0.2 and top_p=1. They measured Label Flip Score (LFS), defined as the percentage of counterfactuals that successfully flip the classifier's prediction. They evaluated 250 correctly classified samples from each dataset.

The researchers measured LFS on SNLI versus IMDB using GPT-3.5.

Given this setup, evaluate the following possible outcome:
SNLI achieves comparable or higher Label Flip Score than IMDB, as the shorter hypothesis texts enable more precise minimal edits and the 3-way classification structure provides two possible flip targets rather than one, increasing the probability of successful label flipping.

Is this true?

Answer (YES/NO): NO